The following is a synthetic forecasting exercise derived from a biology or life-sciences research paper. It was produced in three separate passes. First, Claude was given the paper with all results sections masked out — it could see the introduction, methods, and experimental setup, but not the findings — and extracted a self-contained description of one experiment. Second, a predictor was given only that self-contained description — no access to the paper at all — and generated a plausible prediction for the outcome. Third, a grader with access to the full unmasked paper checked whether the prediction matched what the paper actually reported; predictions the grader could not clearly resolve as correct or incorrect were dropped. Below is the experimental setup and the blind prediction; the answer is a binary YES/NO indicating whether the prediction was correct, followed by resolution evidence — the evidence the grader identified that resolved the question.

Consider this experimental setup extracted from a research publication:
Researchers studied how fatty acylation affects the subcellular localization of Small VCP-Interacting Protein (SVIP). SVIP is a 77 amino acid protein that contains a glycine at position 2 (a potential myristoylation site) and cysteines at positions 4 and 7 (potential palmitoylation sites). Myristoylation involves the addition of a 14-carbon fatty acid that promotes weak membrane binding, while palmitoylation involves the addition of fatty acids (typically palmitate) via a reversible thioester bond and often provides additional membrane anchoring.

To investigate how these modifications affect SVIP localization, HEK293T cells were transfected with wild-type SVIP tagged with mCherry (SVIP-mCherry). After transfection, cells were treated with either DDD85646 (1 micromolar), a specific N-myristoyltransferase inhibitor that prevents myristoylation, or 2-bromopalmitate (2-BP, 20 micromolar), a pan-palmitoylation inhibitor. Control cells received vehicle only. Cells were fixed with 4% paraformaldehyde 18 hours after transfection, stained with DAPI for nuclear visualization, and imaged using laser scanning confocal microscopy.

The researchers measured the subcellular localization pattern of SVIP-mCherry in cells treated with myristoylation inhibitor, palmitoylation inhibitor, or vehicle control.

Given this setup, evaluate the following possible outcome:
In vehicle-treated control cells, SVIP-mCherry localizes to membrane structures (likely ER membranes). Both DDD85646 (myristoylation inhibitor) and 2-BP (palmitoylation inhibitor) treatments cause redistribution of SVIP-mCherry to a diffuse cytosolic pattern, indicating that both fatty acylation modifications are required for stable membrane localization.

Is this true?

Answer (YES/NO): NO